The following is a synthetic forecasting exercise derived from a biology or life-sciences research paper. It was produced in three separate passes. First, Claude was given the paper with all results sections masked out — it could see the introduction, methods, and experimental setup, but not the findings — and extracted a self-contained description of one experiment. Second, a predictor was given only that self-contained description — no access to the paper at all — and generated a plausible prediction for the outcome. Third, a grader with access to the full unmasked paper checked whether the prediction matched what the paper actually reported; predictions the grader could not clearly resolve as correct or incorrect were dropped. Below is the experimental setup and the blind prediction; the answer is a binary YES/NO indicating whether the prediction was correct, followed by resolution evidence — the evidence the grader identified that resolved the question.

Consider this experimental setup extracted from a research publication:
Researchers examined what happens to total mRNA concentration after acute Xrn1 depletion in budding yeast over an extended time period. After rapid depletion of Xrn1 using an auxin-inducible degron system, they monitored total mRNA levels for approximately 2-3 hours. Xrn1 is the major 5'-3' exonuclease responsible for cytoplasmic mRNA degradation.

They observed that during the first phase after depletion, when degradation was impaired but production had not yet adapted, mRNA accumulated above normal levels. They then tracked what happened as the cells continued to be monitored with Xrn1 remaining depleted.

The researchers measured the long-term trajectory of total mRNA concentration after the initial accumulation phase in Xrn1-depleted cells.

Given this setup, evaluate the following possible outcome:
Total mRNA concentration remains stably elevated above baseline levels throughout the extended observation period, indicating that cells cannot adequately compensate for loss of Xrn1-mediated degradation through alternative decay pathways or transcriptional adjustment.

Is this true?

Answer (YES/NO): NO